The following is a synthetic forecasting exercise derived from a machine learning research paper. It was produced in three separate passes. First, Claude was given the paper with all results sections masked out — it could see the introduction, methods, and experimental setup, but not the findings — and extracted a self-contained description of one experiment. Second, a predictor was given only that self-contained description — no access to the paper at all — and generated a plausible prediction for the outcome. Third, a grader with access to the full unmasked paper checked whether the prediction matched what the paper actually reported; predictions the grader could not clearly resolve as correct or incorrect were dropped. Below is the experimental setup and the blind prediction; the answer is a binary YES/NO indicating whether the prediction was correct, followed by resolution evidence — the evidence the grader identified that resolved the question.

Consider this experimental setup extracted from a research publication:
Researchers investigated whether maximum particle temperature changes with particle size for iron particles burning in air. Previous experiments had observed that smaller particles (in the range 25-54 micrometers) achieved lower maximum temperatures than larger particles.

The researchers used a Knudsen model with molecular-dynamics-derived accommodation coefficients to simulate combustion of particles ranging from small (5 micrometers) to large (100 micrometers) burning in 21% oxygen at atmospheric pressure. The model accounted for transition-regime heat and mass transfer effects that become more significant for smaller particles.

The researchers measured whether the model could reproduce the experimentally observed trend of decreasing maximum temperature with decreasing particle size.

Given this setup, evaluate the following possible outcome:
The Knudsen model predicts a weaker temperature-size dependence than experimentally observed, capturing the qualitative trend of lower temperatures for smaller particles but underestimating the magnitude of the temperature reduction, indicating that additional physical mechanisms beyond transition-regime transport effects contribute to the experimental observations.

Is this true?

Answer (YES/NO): NO